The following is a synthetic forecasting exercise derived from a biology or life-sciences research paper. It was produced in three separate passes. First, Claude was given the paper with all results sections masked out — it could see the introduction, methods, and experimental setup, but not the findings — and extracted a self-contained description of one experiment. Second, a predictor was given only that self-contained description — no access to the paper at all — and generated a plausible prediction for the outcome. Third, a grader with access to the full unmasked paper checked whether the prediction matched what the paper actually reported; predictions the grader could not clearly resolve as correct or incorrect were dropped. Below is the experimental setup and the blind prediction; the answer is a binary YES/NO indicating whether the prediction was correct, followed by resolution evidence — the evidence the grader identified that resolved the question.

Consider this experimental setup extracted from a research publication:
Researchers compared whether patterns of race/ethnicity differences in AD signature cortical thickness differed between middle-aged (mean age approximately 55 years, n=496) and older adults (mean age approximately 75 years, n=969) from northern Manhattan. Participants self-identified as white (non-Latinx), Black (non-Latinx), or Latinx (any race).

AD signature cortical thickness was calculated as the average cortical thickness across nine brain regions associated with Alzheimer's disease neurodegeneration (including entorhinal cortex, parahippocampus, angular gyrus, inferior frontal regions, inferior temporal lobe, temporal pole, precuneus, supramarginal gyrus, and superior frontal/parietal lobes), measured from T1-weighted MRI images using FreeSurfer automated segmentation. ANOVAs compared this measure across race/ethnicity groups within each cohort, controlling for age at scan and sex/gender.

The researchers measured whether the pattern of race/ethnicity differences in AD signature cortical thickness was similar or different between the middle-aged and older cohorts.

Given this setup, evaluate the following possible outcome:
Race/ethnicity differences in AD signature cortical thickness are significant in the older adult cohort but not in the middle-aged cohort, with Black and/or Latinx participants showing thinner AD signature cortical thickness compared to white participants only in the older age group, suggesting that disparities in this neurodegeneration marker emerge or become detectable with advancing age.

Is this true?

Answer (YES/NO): YES